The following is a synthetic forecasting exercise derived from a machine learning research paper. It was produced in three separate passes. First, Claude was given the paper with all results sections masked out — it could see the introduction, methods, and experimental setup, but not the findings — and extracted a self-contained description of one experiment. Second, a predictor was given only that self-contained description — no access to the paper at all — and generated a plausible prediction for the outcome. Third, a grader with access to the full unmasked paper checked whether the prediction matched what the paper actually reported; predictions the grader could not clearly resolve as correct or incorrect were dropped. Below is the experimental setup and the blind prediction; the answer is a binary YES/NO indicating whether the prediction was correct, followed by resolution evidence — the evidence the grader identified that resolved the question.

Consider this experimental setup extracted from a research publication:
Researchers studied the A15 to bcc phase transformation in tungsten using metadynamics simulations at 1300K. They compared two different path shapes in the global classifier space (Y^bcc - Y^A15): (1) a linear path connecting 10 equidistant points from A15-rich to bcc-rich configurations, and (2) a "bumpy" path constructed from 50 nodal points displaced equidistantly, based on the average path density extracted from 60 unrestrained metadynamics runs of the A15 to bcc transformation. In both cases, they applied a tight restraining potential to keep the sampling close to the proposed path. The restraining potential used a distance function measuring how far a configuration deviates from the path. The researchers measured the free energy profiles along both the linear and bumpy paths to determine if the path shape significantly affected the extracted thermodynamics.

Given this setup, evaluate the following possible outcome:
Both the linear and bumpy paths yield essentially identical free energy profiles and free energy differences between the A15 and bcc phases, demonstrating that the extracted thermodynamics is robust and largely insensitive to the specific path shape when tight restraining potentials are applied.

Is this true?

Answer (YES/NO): NO